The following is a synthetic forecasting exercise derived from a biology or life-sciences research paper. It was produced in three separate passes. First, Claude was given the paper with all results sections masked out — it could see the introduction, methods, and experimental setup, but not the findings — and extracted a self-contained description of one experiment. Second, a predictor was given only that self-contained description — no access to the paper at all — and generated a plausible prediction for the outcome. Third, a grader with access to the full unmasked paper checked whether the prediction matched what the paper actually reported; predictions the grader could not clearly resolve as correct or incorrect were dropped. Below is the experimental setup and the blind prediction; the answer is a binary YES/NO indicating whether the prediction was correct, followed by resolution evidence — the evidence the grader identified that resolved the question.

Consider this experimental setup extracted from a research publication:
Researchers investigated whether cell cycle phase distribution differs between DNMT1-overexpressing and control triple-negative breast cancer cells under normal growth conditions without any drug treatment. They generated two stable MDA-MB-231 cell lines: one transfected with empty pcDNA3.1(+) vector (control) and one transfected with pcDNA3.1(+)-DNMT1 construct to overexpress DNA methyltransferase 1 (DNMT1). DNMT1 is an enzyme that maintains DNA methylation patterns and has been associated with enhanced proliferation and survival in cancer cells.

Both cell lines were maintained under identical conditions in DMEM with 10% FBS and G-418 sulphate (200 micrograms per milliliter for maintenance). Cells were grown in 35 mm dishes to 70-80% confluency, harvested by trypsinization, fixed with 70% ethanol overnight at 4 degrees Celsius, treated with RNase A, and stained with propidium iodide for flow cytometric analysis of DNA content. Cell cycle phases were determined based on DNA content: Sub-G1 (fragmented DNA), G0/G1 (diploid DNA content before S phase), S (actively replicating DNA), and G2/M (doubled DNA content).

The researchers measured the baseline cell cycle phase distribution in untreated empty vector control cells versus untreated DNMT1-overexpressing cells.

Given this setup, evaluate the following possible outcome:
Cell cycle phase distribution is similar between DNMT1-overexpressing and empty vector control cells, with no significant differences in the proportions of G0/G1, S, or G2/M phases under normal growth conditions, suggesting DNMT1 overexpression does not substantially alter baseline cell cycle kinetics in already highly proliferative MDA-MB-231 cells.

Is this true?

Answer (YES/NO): NO